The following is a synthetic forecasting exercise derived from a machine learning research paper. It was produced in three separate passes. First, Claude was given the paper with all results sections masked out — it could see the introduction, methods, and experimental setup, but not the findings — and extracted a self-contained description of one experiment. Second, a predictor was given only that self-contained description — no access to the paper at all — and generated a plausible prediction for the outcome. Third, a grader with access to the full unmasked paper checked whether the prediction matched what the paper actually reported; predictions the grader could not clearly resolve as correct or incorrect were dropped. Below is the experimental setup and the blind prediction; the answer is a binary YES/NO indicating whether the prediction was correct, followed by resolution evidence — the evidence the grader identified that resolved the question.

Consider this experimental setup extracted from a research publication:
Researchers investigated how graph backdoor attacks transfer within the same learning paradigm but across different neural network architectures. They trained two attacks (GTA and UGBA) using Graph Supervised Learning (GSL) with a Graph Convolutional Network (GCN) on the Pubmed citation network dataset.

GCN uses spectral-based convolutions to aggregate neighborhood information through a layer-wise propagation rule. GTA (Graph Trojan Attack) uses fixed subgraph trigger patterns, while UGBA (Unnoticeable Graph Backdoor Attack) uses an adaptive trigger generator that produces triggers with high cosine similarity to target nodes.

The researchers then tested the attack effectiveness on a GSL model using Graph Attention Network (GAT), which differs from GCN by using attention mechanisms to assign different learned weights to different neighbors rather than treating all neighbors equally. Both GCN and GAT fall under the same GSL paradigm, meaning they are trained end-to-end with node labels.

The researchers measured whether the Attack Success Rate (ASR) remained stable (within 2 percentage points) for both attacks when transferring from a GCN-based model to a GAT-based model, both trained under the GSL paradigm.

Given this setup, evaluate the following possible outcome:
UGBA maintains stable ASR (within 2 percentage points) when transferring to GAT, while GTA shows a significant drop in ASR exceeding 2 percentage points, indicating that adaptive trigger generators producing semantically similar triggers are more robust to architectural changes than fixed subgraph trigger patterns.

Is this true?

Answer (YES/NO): NO